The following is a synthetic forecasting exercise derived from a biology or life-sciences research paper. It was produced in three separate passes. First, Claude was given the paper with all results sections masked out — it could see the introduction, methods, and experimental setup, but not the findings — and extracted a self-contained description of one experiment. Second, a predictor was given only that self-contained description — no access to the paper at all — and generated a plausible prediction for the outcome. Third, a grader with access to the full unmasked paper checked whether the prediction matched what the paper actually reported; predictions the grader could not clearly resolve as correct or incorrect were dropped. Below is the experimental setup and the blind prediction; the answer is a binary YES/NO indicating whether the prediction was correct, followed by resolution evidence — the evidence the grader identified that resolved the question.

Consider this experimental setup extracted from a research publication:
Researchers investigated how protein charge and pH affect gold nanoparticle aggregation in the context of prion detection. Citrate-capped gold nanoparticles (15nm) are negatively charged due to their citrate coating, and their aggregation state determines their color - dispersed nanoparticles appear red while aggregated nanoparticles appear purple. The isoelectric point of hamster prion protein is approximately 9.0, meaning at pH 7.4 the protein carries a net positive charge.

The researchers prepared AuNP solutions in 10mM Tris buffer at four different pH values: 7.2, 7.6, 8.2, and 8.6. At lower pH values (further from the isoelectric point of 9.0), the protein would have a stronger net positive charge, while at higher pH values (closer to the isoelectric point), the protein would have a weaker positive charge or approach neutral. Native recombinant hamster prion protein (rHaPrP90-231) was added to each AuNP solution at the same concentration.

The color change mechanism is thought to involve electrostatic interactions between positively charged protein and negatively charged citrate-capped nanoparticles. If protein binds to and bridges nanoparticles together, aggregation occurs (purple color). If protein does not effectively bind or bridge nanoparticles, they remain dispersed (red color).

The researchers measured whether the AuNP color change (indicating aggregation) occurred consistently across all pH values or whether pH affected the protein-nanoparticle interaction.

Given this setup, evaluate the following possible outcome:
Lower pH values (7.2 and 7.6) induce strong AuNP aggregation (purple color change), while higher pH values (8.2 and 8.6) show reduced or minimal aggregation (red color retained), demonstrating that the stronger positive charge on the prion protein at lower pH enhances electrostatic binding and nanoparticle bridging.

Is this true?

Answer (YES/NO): YES